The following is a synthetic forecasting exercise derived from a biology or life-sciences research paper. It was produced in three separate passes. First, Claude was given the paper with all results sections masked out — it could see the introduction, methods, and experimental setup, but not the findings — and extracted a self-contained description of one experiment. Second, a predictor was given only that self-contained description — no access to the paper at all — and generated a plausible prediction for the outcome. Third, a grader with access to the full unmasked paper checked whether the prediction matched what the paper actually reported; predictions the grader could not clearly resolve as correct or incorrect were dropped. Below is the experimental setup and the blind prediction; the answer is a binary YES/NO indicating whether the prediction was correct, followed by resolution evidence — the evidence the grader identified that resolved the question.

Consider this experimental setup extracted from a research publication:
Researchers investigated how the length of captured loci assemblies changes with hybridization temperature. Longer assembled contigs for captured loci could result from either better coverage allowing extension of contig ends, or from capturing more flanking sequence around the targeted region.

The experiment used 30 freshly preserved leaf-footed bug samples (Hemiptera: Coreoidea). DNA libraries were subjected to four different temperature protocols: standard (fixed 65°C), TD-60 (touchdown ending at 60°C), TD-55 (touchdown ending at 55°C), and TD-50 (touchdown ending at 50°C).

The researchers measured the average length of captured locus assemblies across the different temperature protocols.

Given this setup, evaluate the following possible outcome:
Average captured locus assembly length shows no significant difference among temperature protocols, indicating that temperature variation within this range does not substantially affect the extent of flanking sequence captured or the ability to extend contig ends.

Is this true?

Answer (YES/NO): NO